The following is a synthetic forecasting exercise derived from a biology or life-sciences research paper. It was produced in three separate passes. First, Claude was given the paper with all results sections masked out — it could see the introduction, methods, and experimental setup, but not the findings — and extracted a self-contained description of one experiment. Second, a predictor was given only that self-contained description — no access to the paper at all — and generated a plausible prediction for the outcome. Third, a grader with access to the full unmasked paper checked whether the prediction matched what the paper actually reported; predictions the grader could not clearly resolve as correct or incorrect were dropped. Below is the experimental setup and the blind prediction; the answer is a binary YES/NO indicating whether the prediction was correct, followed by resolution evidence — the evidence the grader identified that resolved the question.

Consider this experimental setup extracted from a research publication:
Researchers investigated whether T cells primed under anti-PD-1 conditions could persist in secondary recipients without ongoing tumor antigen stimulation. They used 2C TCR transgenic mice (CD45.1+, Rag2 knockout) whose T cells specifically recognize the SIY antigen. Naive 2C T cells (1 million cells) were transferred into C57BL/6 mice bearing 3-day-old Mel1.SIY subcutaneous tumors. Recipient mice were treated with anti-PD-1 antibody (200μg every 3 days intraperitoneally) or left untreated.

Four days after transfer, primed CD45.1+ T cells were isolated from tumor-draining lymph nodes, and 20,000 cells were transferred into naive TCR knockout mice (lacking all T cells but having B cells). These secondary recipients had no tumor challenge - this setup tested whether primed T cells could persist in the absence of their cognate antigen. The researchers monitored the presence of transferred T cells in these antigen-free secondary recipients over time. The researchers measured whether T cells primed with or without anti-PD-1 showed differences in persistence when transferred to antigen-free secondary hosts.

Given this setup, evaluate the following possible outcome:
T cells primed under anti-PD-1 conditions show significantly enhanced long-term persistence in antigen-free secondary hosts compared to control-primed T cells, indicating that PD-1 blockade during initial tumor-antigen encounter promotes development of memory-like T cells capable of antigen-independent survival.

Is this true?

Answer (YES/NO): NO